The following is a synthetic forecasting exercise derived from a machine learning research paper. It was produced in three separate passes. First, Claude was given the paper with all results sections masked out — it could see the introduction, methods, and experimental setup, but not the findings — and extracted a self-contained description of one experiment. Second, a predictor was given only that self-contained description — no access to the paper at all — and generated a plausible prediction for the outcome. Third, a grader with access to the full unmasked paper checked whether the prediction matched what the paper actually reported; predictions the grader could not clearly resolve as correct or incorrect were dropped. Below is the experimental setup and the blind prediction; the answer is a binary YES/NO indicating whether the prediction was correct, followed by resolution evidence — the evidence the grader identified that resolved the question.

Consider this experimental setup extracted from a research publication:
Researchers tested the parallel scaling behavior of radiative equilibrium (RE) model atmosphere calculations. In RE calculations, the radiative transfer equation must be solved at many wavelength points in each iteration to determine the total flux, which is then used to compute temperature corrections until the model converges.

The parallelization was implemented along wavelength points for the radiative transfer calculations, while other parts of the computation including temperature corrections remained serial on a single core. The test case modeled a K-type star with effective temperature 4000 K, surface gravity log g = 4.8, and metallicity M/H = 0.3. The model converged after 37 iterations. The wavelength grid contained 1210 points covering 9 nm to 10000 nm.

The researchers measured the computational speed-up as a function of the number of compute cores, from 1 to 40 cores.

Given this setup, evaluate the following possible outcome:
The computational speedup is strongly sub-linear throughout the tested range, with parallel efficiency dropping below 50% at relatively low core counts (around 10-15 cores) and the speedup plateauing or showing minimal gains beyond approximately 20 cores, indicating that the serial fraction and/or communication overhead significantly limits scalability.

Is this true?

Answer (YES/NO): NO